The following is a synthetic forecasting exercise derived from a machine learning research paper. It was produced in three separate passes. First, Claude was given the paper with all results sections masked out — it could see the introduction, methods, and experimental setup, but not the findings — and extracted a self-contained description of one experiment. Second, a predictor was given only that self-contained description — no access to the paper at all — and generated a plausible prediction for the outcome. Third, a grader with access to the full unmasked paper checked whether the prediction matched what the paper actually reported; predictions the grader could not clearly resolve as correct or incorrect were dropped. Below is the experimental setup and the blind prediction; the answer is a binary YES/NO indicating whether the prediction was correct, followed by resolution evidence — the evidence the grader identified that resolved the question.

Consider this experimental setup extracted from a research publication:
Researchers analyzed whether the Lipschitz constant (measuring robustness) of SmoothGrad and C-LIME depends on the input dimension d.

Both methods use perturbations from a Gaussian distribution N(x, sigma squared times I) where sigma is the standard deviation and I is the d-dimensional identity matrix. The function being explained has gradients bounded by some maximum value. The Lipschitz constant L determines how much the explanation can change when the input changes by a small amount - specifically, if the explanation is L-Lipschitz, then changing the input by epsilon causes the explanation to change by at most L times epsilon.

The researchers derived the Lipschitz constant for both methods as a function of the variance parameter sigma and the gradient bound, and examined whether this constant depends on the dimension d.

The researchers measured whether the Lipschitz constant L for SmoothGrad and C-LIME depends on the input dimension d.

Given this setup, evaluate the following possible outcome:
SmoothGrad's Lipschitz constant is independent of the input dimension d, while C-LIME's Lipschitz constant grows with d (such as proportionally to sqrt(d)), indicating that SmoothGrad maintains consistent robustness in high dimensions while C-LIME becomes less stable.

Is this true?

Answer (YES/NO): NO